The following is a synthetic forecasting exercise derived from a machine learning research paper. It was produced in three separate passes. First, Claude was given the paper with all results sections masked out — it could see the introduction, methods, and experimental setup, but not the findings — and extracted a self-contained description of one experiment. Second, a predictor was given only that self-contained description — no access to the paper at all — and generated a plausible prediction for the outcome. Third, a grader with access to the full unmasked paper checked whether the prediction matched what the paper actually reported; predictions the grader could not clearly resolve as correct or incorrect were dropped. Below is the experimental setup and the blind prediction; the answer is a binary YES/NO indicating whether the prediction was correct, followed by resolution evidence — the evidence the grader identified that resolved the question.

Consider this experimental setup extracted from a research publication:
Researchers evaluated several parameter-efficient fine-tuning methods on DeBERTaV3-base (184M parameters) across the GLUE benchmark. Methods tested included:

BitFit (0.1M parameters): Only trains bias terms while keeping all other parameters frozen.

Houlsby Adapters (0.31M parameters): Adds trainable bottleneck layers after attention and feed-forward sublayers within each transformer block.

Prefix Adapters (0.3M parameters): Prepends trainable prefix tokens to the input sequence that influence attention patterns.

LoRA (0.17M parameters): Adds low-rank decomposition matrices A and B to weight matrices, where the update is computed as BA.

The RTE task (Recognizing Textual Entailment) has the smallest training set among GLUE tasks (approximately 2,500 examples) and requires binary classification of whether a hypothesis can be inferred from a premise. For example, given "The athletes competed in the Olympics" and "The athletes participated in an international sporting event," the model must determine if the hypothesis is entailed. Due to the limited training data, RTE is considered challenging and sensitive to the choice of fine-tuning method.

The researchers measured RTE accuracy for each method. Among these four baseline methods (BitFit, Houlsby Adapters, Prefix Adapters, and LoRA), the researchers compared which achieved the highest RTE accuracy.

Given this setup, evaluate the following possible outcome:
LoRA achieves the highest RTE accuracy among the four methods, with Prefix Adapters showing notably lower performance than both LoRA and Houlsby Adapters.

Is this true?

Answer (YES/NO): NO